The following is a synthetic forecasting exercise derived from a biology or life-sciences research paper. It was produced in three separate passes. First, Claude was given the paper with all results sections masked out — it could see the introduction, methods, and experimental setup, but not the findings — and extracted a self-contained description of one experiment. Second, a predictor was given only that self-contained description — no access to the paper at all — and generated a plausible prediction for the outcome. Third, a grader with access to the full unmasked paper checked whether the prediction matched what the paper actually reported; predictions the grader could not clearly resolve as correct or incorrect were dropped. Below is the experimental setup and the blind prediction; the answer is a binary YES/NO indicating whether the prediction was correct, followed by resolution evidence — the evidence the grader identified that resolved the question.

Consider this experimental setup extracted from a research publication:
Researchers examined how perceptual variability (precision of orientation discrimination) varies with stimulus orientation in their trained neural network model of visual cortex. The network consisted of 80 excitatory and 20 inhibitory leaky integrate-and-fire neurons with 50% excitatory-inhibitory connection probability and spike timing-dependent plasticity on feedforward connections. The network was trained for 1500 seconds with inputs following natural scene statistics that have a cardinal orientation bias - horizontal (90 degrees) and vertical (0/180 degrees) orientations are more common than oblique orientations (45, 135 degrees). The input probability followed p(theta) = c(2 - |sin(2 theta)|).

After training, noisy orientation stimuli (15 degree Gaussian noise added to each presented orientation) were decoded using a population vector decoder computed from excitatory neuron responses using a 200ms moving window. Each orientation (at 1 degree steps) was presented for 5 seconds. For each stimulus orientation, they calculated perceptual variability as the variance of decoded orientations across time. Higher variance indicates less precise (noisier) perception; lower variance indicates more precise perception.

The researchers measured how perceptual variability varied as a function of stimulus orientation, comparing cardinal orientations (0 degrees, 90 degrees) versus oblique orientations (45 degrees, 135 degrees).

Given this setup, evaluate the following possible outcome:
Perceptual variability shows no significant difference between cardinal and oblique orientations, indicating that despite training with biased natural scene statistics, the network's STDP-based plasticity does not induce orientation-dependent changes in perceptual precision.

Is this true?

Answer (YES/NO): NO